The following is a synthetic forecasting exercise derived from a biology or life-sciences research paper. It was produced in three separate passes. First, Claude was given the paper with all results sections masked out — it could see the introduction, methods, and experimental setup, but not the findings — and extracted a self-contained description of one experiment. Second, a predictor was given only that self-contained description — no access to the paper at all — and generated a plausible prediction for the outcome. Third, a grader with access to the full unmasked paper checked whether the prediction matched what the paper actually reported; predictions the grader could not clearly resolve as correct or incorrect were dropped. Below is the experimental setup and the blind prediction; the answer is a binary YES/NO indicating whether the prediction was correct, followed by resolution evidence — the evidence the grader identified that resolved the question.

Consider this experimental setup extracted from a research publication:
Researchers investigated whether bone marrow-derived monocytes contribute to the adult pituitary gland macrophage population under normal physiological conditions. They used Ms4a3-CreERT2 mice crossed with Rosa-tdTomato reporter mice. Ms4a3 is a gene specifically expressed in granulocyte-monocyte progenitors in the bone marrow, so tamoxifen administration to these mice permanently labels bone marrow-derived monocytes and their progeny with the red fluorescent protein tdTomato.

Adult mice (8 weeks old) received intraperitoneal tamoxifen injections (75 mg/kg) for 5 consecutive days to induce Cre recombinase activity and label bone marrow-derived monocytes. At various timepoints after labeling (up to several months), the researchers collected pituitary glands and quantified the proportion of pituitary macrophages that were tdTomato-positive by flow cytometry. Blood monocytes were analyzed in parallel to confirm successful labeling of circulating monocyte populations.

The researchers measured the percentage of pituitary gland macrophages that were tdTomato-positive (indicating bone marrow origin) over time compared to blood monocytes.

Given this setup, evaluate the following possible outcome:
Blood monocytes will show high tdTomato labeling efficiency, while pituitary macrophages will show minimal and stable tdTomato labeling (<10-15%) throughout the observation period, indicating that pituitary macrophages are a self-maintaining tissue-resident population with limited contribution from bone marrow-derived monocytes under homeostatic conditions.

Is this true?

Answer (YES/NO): YES